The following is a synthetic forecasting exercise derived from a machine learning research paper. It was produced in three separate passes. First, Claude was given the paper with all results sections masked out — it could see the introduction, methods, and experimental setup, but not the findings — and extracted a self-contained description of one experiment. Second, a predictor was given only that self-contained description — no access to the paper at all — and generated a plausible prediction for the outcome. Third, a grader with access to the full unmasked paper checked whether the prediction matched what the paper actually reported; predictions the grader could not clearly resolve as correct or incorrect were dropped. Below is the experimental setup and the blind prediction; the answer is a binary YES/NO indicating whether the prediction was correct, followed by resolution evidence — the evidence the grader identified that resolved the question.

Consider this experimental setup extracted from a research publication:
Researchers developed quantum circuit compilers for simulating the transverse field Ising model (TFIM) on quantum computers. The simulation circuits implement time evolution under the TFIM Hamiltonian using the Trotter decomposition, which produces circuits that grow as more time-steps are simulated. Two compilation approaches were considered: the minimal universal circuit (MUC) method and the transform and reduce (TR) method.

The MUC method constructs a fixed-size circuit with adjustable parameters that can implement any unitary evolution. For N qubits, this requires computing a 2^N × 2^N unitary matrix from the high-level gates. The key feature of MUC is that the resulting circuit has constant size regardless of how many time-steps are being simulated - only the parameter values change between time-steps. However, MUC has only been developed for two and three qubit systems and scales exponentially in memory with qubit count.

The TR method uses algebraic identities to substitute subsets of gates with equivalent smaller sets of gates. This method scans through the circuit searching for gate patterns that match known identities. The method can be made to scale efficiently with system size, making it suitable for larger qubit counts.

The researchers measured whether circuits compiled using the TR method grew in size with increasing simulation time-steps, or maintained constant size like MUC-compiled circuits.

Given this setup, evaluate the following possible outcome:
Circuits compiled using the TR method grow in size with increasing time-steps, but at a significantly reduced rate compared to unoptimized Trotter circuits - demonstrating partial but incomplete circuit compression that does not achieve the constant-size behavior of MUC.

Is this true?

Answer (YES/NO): YES